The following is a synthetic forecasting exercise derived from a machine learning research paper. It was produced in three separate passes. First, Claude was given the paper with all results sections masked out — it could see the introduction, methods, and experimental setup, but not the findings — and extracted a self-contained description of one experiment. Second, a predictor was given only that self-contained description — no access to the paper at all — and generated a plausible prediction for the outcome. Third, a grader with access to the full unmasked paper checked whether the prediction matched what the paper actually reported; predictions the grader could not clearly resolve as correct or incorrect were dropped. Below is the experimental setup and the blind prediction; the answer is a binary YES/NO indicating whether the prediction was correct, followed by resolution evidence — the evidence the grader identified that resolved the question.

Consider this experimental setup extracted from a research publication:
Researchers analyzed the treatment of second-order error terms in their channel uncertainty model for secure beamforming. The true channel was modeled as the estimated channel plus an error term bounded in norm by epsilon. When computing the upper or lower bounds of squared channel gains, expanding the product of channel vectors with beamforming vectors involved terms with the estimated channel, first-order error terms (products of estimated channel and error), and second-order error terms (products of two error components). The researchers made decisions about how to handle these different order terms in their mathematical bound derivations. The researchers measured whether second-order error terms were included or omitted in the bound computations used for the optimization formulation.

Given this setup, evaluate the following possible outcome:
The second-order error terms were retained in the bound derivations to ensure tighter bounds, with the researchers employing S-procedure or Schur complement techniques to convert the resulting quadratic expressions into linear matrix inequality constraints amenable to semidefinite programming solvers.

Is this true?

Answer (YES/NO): NO